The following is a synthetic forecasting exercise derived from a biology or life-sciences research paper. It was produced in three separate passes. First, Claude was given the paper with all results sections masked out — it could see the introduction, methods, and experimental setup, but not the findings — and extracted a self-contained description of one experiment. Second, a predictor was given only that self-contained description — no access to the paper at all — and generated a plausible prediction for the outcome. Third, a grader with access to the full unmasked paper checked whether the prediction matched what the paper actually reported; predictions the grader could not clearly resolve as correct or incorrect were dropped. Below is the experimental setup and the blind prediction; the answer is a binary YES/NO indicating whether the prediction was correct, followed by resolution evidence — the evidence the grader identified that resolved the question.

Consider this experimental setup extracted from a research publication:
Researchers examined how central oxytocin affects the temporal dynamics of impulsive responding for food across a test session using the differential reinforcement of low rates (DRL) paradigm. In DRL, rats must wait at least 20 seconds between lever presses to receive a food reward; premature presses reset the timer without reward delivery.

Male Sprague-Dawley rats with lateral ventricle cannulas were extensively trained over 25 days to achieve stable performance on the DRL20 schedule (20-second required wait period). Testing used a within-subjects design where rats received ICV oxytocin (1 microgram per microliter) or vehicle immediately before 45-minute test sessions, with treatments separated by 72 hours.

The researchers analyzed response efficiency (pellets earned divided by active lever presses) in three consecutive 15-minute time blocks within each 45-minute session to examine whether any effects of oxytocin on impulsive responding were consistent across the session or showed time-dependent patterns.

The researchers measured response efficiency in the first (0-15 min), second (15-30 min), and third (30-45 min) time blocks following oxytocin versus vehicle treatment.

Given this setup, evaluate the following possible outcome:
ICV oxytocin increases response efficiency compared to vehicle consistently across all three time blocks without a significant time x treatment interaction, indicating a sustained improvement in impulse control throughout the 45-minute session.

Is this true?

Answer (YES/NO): NO